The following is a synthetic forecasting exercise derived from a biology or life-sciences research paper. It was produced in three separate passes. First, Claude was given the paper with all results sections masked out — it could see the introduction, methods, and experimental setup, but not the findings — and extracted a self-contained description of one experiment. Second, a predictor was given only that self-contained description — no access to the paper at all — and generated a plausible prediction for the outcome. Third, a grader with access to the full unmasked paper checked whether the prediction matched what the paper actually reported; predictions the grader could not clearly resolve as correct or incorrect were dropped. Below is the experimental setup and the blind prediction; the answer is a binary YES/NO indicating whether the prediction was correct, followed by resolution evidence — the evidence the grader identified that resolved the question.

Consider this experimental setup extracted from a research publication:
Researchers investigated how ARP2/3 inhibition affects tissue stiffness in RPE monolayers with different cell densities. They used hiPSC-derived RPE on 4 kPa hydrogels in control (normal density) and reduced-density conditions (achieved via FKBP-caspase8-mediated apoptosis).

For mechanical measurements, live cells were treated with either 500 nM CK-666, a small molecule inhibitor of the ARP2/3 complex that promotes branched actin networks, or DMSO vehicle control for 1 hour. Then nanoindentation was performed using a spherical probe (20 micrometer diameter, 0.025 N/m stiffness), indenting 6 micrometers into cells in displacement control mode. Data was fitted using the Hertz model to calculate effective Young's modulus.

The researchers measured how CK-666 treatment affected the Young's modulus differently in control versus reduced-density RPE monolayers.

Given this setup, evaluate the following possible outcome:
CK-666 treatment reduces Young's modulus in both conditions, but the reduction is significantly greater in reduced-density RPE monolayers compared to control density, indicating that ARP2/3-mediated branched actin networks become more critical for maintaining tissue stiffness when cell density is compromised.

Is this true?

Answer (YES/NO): NO